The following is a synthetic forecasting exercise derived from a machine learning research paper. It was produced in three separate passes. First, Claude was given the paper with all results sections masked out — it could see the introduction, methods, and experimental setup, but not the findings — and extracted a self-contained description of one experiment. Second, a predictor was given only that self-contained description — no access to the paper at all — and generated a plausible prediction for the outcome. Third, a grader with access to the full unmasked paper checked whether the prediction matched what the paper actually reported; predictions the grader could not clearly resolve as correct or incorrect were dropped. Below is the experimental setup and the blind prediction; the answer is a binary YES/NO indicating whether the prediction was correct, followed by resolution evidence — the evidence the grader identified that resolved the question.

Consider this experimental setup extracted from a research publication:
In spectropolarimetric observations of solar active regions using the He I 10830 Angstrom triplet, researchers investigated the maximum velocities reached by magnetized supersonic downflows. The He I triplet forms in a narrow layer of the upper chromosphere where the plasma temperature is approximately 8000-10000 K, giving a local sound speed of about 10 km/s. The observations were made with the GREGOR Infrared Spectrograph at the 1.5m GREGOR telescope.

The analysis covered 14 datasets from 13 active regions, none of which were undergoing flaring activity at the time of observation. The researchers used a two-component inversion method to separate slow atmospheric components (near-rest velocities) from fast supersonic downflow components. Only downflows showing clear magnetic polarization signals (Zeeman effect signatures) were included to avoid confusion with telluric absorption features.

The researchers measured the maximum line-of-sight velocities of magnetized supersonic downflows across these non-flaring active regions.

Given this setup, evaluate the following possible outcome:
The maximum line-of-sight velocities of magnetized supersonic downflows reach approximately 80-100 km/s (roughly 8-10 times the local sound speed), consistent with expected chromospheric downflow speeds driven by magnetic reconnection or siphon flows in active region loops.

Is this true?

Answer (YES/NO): NO